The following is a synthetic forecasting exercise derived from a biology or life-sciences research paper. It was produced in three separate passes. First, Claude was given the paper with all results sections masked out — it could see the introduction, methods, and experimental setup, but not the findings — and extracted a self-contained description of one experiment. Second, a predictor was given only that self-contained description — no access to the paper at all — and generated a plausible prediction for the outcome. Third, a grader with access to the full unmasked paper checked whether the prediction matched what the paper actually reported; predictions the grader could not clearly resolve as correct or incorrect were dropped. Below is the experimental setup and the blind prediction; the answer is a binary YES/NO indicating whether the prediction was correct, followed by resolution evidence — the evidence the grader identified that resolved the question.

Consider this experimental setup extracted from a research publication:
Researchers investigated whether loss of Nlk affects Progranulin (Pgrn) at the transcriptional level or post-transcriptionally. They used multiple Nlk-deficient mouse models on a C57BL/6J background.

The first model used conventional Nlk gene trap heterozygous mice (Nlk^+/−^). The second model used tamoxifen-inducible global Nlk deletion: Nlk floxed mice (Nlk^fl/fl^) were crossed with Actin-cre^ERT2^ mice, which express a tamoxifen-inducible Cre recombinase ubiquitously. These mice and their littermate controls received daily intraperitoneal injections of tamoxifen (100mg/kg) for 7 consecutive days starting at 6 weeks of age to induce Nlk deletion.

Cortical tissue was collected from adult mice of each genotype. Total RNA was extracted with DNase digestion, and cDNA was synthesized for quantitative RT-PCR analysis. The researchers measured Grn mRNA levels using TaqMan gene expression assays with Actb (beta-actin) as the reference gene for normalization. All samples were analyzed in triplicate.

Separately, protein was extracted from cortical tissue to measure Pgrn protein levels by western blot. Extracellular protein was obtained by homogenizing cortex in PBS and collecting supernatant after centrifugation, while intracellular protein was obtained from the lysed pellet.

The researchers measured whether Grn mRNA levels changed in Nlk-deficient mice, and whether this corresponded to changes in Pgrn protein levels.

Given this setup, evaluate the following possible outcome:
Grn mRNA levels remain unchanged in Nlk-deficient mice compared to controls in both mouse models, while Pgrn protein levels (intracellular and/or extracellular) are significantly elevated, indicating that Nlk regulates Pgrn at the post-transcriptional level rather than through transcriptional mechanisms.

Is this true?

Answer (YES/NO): NO